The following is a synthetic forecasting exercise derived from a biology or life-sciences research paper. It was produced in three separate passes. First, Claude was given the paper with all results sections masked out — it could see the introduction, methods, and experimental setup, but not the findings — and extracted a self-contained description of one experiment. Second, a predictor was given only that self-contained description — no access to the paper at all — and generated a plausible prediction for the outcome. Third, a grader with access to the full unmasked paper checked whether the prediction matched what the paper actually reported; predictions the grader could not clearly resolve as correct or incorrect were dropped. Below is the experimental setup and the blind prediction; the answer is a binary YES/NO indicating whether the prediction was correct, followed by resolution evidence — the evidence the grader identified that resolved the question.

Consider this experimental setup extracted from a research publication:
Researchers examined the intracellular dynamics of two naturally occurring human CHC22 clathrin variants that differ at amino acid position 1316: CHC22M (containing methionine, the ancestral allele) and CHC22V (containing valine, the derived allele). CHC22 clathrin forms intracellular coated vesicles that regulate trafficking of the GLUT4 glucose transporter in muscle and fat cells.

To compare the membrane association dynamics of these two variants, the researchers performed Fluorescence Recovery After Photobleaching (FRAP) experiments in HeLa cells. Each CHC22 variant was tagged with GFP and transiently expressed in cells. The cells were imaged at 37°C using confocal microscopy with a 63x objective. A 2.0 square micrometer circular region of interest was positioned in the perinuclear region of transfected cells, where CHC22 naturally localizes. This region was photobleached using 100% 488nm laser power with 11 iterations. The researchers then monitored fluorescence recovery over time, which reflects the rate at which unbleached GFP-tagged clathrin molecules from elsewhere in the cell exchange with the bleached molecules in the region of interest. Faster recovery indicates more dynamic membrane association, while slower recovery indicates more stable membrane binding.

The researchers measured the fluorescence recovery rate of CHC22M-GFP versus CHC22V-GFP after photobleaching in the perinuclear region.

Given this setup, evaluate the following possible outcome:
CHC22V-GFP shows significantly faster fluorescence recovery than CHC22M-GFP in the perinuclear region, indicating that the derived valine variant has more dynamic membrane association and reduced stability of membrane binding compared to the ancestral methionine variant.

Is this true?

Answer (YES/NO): YES